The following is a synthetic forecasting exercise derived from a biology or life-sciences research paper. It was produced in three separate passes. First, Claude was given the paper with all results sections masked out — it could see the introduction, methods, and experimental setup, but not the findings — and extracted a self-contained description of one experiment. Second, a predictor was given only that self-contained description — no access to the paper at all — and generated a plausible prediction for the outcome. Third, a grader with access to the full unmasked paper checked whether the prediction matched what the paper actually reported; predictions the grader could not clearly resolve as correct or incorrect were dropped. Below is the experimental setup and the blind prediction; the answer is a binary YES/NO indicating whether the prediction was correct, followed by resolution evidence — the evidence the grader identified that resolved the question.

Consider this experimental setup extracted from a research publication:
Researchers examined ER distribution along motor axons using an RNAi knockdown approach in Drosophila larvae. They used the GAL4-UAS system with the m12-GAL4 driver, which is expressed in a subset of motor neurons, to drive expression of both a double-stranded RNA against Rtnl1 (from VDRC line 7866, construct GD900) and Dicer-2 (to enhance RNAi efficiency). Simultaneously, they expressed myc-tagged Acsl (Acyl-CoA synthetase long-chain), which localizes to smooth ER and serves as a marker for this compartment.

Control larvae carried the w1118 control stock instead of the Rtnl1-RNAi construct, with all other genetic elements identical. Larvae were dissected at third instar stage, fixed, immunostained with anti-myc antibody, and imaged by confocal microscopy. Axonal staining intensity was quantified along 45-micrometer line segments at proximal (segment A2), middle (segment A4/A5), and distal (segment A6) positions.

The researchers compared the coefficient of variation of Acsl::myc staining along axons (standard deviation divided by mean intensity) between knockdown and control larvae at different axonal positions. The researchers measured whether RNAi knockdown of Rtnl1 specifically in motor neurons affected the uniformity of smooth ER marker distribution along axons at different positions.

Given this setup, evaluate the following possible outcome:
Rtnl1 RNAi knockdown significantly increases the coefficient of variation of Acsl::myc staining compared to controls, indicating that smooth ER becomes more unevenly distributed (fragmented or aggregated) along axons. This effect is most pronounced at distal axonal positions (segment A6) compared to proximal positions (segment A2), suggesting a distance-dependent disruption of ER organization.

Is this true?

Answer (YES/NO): NO